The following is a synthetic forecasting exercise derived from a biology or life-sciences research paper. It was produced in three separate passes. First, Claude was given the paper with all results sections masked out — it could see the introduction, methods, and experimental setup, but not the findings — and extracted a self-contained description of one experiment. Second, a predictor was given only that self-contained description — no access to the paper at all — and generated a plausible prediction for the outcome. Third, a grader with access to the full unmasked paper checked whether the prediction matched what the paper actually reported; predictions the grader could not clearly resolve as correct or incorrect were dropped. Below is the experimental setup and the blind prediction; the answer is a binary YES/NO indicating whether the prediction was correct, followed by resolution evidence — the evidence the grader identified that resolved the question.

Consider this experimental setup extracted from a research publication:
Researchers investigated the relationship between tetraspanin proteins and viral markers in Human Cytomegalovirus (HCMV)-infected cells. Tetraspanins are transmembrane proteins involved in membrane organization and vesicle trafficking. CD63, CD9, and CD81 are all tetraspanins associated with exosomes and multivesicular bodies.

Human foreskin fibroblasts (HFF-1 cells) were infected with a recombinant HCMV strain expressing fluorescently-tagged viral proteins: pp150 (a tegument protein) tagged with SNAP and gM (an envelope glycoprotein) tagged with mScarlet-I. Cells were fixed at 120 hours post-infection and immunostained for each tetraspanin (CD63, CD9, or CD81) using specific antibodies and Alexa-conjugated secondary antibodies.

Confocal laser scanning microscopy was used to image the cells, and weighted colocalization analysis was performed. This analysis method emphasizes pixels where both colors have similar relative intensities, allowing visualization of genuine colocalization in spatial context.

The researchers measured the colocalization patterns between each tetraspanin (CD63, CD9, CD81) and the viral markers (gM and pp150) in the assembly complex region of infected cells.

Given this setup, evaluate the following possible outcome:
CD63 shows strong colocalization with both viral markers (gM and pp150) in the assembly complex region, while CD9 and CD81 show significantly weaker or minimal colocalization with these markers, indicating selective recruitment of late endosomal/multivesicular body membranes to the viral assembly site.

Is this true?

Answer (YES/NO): YES